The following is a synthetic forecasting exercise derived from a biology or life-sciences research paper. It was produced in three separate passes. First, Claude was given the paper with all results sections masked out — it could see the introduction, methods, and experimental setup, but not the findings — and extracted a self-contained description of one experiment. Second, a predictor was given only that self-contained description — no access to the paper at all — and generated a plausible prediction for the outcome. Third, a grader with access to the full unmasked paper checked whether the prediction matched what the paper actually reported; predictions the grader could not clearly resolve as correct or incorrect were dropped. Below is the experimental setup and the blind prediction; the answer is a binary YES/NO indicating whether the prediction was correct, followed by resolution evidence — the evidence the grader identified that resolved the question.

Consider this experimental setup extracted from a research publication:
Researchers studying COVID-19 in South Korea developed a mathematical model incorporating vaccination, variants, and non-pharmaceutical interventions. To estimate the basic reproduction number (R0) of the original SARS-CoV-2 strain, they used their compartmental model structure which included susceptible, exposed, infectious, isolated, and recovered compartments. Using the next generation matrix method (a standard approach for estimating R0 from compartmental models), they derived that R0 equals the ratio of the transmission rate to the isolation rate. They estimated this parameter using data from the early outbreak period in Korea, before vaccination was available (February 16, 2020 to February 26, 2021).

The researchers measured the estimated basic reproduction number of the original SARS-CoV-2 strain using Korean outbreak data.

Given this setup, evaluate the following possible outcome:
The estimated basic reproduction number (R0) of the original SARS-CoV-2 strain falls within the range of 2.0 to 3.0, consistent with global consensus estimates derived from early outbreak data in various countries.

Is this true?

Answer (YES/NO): NO